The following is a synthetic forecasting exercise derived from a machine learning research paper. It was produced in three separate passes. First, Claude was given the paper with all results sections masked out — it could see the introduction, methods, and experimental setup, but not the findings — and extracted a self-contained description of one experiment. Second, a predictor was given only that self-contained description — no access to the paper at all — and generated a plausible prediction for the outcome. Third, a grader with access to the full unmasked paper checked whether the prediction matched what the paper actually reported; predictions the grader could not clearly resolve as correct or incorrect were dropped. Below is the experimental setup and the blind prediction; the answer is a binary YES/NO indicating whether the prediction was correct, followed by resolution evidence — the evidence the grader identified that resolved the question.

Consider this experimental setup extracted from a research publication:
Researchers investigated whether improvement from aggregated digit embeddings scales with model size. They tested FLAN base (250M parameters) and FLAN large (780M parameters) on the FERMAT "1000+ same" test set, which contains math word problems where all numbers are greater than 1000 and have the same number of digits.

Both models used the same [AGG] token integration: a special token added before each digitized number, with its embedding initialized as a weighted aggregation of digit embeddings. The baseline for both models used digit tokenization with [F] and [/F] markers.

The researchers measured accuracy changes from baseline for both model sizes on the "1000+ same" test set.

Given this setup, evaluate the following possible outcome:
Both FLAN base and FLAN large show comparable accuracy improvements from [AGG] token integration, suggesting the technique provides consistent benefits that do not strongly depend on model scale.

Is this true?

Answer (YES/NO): NO